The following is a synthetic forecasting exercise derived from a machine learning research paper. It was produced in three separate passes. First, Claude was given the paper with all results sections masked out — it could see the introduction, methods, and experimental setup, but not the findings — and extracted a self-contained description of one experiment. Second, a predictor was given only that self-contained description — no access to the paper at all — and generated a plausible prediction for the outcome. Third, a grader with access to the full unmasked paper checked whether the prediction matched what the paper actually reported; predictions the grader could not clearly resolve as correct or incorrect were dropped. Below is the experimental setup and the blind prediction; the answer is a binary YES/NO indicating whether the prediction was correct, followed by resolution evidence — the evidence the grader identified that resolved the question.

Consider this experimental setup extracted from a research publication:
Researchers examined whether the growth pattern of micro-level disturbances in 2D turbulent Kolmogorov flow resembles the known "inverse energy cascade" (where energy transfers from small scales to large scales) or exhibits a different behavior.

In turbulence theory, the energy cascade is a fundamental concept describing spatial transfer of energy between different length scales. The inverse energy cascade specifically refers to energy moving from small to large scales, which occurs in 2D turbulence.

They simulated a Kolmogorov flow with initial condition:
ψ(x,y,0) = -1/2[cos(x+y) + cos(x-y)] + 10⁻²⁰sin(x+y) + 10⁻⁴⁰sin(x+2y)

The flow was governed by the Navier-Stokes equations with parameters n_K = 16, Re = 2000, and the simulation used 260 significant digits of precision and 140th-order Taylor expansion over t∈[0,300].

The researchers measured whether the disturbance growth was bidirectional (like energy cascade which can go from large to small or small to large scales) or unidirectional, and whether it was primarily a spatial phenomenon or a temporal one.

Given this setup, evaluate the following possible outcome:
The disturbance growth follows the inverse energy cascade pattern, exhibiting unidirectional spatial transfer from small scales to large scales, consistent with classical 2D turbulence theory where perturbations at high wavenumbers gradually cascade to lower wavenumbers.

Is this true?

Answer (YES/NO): NO